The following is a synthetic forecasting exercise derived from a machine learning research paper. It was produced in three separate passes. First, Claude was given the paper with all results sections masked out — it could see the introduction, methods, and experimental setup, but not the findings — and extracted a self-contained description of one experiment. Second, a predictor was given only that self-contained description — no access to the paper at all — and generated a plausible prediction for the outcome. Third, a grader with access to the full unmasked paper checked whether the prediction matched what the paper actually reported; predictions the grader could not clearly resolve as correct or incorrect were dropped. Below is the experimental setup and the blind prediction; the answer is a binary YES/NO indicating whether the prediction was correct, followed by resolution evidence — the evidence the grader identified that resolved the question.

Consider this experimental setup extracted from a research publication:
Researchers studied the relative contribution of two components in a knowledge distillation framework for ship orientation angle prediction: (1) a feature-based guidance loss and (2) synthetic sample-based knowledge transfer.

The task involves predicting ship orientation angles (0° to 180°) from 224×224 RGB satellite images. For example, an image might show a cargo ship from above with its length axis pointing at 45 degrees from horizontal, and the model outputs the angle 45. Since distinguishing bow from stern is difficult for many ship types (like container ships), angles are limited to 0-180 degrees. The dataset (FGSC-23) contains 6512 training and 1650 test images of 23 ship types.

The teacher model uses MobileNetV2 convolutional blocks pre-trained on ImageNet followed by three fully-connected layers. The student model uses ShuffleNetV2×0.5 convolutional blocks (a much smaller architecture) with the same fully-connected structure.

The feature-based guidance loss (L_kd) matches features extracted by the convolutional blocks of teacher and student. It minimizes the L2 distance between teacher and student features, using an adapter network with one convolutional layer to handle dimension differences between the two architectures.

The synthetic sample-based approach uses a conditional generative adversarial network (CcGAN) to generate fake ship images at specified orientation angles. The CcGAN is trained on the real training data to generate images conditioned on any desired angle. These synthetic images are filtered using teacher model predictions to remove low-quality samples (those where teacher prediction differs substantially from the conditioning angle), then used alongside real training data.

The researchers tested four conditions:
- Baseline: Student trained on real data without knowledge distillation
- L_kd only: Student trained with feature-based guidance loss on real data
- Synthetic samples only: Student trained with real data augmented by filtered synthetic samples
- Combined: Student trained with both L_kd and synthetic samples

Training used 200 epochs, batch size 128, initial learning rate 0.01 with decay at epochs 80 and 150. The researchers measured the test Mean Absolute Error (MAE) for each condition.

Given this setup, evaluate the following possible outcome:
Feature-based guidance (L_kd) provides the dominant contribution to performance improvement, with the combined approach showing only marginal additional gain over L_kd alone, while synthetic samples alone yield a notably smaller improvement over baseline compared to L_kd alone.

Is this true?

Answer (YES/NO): NO